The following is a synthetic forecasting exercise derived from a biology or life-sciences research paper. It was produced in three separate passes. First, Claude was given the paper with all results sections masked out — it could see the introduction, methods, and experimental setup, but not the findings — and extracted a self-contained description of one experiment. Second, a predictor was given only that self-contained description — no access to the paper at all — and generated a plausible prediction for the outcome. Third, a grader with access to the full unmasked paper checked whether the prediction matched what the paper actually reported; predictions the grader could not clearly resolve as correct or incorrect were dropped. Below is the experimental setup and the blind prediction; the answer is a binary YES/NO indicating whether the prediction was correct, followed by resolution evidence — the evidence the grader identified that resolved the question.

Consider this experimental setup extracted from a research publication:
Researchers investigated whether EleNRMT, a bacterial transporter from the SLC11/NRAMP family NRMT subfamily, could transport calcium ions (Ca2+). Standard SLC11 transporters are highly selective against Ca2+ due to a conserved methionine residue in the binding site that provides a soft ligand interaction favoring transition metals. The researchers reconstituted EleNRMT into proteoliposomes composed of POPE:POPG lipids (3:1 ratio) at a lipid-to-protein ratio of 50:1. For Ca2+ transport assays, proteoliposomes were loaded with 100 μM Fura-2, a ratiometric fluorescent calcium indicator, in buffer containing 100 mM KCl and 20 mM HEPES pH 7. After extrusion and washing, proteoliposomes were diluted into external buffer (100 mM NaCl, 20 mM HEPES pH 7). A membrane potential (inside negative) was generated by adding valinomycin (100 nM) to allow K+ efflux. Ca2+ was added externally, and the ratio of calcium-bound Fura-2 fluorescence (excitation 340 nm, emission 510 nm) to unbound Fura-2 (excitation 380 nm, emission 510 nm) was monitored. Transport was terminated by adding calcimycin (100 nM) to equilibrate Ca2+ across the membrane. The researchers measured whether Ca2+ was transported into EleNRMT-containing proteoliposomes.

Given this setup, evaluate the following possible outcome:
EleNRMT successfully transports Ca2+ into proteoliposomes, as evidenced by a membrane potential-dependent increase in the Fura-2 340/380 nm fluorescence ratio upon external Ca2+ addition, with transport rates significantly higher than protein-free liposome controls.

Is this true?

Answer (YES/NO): NO